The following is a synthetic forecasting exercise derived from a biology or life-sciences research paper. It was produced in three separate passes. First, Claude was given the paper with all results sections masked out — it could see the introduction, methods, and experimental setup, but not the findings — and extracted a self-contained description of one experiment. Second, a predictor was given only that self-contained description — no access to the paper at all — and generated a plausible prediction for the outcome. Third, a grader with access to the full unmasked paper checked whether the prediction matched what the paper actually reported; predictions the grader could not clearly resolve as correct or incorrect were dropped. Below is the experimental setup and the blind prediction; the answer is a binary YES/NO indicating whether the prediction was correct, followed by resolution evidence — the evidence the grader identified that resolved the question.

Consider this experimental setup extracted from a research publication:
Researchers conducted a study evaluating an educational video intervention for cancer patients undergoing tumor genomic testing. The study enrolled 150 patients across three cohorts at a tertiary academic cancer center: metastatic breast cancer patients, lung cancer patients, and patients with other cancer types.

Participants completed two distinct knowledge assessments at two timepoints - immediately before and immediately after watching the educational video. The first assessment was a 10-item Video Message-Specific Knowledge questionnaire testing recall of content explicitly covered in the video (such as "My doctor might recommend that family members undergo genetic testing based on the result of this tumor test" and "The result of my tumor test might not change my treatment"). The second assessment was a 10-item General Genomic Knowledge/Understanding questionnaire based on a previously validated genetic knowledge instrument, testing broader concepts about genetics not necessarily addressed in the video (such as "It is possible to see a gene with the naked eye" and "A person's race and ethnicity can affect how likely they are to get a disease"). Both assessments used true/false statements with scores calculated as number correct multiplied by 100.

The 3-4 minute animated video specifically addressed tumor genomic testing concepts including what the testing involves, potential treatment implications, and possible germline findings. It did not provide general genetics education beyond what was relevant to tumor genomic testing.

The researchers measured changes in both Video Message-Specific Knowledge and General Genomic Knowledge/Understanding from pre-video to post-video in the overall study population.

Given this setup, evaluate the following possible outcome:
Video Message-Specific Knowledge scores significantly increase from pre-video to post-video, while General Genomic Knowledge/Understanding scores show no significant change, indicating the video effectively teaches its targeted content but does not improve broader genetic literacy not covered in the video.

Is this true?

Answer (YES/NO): YES